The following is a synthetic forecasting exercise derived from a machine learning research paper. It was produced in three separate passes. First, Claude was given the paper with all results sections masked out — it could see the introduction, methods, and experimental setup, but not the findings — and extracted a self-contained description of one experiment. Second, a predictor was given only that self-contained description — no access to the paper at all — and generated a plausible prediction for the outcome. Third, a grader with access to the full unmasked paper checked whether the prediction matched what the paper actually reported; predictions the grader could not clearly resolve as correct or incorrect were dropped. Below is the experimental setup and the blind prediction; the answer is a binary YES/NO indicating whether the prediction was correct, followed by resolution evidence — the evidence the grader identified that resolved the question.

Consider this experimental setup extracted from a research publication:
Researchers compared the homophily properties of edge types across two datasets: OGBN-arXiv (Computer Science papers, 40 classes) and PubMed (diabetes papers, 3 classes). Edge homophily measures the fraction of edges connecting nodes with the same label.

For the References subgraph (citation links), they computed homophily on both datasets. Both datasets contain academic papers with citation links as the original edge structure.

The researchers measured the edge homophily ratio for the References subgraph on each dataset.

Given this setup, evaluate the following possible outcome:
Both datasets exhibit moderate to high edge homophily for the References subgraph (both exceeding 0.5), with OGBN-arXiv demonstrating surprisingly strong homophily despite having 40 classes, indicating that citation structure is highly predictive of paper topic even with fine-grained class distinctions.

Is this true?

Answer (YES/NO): YES